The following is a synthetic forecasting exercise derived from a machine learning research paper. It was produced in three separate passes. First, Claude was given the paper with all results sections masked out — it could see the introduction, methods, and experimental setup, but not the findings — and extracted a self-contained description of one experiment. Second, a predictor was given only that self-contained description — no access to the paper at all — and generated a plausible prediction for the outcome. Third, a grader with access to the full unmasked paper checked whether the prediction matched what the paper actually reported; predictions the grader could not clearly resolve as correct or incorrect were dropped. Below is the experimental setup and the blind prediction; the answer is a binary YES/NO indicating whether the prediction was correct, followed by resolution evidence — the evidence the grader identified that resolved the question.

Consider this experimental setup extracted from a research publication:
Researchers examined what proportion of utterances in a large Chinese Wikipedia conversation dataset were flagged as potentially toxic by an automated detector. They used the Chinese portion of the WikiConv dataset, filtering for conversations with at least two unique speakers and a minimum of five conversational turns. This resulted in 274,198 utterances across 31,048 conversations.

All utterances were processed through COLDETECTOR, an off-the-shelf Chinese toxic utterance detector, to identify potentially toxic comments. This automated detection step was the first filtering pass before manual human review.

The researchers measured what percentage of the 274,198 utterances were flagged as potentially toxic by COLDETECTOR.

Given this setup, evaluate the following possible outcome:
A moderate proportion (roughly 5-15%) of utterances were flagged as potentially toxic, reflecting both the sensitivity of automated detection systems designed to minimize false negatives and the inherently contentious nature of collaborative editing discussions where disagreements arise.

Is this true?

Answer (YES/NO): NO